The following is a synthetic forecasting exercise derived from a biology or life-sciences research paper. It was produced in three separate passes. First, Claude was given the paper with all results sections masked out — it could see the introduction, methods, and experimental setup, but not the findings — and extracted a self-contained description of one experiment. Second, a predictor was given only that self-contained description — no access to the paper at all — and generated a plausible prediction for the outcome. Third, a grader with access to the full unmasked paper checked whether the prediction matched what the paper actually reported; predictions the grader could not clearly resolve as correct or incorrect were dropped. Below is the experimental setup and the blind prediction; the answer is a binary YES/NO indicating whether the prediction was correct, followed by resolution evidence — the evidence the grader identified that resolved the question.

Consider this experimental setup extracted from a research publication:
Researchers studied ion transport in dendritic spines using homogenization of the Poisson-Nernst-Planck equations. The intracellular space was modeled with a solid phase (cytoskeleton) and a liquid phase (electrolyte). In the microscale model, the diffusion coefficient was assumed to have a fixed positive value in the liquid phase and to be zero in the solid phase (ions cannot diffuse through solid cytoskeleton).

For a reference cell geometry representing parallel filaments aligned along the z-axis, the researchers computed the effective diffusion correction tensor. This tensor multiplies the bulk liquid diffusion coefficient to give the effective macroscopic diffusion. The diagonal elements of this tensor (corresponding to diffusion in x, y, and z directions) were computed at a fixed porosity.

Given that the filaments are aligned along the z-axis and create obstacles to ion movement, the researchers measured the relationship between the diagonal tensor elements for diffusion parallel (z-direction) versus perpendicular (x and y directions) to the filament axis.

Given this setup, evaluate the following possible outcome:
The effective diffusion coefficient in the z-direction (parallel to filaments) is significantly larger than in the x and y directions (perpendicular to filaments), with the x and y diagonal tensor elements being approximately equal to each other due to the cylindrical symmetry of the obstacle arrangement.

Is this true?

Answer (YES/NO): YES